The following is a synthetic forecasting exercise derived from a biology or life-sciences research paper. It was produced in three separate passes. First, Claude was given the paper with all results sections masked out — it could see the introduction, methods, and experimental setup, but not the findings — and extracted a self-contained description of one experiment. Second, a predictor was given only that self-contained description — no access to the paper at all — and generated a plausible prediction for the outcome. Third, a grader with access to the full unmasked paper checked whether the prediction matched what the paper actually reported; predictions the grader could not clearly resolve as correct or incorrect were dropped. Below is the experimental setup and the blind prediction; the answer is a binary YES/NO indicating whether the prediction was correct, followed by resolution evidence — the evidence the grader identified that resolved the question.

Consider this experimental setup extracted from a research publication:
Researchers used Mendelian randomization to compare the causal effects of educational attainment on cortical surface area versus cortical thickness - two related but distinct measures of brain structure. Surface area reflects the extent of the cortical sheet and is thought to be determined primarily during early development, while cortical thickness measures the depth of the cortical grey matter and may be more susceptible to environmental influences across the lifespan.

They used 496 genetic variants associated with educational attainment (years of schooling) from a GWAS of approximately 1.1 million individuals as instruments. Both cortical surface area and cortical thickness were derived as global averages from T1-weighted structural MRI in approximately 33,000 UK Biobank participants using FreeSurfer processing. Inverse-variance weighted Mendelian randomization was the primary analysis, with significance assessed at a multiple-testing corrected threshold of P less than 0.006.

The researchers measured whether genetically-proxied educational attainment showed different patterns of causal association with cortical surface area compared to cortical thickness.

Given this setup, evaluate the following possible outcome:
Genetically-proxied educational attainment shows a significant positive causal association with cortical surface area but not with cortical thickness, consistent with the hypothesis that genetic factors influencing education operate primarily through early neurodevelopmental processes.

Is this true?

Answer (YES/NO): YES